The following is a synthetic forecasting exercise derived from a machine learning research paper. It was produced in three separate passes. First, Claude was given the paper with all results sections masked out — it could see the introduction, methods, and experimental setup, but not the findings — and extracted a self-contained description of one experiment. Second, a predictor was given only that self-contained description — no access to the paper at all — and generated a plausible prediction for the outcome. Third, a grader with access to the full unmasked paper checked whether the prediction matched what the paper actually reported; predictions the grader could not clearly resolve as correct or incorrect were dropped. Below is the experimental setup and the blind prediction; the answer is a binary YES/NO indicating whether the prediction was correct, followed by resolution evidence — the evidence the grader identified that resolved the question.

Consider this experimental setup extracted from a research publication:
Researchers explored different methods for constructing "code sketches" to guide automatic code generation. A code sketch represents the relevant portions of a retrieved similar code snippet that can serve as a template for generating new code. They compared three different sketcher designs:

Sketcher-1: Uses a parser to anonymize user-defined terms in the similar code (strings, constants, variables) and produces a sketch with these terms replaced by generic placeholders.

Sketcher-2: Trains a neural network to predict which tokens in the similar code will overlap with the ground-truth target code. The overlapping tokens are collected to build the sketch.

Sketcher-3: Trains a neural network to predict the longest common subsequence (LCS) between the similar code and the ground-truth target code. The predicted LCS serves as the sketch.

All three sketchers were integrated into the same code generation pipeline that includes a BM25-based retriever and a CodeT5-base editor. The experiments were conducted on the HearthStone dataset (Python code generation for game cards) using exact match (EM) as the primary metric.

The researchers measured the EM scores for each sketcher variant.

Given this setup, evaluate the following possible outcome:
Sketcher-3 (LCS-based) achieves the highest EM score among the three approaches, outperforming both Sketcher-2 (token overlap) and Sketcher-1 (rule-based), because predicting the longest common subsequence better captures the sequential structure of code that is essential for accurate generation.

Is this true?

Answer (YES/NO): YES